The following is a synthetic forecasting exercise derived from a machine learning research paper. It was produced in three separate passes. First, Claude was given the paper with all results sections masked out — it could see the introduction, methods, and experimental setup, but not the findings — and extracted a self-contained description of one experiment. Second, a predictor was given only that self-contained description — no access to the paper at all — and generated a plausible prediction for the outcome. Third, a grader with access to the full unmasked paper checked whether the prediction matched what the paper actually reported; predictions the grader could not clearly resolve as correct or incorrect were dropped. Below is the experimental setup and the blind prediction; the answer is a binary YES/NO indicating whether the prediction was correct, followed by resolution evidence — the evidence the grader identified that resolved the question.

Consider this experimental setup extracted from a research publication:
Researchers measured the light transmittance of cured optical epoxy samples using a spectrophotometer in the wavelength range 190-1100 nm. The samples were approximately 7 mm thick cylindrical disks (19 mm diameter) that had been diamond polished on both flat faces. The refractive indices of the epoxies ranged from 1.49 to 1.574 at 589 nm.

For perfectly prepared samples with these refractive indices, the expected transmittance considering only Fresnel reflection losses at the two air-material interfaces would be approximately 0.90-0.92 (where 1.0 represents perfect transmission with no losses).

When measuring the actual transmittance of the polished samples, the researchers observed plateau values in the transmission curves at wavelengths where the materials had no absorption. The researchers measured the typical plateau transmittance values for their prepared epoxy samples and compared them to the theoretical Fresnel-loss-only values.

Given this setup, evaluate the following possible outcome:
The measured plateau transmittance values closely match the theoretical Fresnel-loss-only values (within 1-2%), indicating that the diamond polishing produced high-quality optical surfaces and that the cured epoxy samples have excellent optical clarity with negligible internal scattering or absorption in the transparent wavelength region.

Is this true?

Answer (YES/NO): NO